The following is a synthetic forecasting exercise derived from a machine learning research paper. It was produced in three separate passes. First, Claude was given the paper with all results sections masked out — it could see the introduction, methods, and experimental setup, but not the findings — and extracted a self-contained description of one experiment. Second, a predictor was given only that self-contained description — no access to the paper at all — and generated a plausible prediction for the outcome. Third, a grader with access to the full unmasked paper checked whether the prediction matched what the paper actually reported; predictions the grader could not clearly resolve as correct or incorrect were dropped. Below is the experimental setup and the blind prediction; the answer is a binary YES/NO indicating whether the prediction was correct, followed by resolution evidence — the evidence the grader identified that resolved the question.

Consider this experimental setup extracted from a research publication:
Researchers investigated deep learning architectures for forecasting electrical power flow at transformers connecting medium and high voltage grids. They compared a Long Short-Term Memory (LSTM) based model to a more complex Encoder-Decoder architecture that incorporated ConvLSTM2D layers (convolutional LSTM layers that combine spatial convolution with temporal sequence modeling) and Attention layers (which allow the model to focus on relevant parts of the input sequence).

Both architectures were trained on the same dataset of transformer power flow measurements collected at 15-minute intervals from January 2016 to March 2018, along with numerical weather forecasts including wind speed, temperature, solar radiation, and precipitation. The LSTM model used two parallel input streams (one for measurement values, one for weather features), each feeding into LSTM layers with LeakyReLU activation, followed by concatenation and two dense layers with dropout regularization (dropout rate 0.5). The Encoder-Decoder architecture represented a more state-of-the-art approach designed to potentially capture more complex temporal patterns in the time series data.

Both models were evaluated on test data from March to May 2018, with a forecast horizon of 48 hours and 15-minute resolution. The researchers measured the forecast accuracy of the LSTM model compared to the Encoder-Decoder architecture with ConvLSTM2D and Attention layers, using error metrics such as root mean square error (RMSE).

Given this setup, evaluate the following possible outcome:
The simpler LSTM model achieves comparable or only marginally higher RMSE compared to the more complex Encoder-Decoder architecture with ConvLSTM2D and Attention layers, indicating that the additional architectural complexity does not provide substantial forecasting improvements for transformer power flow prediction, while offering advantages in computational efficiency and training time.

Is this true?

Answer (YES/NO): NO